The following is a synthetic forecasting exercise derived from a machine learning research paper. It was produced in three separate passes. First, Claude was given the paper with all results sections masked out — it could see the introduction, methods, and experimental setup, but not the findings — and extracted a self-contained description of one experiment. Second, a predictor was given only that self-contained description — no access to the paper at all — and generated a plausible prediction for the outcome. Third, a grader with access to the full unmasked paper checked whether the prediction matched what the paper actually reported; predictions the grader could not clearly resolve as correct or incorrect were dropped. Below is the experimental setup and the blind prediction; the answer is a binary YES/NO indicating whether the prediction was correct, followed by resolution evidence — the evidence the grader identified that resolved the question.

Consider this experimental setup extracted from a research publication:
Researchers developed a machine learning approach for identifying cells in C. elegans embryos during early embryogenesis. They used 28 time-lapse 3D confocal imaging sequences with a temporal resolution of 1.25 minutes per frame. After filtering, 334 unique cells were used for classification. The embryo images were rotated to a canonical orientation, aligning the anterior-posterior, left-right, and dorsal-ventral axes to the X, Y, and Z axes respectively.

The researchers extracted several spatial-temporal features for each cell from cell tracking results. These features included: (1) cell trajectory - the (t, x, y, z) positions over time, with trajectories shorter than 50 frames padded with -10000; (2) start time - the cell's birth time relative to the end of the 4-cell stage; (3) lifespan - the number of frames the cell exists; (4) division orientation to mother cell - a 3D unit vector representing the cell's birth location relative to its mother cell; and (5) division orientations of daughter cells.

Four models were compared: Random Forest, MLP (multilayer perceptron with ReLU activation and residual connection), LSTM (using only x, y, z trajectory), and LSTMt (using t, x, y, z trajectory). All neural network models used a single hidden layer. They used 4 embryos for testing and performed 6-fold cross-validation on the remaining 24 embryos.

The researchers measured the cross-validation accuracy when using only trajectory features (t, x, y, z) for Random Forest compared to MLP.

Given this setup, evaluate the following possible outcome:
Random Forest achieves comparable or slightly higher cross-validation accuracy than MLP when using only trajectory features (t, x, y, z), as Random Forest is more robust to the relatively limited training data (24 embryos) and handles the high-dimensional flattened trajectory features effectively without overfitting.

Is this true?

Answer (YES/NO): YES